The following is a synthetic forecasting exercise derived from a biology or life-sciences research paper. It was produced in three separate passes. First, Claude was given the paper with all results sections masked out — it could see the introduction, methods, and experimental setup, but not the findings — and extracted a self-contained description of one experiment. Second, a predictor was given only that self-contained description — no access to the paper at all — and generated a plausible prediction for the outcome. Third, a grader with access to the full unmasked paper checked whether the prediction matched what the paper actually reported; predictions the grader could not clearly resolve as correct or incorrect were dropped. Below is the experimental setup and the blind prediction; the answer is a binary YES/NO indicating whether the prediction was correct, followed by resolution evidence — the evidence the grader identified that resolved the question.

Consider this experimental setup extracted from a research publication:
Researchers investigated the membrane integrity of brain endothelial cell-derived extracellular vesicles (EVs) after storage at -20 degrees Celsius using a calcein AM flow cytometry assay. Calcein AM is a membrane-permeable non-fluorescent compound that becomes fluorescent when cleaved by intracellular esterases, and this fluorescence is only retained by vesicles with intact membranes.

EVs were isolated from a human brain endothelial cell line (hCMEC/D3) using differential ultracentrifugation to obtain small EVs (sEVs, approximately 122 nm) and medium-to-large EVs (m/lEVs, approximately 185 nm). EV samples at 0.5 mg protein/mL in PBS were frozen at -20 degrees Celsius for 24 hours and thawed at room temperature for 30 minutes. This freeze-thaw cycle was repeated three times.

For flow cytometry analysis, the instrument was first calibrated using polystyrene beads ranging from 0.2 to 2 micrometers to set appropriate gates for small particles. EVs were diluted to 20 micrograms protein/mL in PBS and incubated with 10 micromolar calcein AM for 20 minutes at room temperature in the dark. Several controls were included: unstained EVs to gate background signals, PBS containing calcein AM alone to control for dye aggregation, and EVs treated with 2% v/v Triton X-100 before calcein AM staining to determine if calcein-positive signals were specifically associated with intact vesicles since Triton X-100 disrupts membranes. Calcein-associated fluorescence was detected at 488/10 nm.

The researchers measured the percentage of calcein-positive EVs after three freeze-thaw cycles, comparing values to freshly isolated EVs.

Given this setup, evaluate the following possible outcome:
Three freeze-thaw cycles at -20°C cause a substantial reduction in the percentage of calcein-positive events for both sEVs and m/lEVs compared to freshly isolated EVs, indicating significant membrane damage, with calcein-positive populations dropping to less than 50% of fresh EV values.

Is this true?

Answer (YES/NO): NO